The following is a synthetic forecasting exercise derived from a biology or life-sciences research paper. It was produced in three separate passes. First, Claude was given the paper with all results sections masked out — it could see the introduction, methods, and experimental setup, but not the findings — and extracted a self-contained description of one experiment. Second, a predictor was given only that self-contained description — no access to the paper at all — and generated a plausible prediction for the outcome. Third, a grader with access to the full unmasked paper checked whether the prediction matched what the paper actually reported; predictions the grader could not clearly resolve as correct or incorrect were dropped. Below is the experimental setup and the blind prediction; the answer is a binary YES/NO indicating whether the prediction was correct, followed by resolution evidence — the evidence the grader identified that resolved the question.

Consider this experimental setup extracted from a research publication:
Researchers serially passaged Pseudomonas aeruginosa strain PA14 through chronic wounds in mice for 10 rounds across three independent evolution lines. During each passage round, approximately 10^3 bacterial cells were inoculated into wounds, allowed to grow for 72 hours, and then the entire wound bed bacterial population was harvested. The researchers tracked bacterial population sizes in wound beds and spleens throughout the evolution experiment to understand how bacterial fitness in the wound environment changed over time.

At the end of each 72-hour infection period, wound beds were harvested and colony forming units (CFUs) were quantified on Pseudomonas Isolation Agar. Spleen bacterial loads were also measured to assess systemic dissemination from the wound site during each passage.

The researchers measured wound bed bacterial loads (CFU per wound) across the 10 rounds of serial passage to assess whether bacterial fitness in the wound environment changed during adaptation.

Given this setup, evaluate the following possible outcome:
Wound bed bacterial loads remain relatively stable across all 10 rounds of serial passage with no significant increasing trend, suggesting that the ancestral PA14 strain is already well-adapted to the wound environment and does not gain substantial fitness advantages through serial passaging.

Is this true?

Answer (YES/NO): YES